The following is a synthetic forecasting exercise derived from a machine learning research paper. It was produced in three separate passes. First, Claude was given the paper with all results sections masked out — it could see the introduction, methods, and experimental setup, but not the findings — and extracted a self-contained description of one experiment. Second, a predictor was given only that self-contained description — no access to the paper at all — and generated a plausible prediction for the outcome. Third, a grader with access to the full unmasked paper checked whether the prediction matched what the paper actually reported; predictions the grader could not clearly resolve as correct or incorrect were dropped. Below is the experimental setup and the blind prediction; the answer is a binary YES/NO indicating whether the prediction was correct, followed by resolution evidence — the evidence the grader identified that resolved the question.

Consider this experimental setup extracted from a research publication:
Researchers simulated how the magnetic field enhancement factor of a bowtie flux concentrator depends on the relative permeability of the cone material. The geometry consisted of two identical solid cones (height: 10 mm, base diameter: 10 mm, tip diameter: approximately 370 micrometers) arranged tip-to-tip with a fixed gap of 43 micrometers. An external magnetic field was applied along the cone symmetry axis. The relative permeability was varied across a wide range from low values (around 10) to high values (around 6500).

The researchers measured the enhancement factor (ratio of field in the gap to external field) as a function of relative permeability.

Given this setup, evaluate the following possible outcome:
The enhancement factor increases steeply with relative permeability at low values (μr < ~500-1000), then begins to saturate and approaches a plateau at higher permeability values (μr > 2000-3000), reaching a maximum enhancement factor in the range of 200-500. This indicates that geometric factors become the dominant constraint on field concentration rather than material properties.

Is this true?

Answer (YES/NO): NO